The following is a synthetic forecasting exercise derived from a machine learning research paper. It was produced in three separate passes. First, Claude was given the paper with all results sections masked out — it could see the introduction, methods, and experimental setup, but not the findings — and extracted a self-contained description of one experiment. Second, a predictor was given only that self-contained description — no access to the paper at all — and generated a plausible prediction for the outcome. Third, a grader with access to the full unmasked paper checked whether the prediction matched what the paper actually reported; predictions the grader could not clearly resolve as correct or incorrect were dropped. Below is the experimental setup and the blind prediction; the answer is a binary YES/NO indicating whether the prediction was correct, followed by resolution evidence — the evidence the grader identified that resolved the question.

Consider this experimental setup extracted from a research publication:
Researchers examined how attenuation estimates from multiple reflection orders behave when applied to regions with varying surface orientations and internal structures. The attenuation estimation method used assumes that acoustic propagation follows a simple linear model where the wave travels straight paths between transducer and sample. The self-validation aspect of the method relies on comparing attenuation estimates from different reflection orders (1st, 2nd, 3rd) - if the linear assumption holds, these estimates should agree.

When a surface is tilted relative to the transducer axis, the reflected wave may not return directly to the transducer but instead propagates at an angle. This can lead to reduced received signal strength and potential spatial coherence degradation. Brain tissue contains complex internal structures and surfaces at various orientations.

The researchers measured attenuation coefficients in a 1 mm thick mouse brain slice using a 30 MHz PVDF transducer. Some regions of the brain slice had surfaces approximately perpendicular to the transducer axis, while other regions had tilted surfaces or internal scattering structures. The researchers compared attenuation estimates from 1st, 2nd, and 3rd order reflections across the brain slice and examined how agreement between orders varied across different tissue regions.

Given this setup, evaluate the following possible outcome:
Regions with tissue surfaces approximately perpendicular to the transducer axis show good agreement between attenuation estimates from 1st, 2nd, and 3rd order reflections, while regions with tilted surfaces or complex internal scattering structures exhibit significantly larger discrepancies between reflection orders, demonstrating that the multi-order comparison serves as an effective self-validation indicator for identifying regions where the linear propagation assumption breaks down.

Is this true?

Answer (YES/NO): YES